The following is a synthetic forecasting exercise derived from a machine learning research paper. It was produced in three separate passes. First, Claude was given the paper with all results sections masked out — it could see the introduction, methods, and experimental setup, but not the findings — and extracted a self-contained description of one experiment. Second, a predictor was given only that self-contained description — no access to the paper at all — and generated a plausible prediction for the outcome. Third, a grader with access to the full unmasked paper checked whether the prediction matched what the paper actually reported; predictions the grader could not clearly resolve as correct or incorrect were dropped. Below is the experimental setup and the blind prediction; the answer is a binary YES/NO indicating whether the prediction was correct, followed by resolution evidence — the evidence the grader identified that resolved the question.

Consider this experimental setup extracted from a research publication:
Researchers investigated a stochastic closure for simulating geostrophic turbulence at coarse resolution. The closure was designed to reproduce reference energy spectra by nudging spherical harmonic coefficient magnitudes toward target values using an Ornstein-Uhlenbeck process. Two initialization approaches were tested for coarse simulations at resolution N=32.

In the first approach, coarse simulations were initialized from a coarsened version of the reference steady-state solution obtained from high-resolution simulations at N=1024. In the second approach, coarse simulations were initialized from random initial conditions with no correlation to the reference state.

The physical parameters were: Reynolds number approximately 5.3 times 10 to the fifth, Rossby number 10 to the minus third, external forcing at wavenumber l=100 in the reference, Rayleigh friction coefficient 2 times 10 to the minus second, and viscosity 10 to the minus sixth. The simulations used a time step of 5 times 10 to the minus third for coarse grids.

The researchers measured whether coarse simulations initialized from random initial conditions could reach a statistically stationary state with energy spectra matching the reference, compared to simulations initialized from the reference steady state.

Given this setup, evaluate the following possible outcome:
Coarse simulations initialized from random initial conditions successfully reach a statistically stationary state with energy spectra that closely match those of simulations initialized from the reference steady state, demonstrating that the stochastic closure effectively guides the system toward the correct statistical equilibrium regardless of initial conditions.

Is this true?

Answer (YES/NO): YES